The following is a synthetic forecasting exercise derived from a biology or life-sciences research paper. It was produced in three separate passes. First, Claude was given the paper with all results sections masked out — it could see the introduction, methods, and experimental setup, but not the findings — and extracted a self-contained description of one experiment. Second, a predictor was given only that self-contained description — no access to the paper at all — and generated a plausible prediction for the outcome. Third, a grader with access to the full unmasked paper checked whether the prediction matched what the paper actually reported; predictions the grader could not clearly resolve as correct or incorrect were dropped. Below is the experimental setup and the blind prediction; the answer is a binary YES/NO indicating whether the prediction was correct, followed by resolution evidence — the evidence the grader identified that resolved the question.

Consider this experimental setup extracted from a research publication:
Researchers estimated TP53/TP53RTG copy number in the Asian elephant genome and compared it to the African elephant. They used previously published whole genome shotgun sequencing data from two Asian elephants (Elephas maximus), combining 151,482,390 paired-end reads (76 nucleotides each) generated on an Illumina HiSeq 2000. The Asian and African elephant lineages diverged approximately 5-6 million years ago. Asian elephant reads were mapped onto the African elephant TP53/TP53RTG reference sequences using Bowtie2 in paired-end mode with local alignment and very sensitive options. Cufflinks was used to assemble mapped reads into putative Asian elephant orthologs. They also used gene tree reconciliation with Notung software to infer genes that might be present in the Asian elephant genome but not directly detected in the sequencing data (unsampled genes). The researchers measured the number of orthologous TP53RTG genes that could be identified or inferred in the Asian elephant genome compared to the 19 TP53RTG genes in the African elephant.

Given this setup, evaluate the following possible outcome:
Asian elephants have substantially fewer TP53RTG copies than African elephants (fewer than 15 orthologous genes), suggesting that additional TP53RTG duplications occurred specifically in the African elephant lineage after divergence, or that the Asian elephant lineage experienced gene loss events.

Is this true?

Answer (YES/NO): NO